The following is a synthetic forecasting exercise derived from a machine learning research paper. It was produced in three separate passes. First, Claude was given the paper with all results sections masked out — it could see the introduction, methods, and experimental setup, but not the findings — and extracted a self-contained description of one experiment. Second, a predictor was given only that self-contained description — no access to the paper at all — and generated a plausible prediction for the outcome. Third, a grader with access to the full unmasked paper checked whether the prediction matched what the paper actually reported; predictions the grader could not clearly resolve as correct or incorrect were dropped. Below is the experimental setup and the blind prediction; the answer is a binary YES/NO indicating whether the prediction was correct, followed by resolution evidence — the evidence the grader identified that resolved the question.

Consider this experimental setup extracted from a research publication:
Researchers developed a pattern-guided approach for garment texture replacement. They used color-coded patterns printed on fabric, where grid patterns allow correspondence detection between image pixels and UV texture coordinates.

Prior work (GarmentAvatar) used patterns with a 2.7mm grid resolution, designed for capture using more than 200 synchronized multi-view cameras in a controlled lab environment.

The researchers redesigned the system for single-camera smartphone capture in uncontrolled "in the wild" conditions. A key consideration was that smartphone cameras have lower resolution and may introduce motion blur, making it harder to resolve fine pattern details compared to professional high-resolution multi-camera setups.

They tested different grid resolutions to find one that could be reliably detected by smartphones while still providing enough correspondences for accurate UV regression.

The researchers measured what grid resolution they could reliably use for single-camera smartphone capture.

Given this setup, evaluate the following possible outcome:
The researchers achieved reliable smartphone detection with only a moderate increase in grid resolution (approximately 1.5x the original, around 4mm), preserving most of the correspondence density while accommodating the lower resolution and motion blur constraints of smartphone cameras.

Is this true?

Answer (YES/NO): NO